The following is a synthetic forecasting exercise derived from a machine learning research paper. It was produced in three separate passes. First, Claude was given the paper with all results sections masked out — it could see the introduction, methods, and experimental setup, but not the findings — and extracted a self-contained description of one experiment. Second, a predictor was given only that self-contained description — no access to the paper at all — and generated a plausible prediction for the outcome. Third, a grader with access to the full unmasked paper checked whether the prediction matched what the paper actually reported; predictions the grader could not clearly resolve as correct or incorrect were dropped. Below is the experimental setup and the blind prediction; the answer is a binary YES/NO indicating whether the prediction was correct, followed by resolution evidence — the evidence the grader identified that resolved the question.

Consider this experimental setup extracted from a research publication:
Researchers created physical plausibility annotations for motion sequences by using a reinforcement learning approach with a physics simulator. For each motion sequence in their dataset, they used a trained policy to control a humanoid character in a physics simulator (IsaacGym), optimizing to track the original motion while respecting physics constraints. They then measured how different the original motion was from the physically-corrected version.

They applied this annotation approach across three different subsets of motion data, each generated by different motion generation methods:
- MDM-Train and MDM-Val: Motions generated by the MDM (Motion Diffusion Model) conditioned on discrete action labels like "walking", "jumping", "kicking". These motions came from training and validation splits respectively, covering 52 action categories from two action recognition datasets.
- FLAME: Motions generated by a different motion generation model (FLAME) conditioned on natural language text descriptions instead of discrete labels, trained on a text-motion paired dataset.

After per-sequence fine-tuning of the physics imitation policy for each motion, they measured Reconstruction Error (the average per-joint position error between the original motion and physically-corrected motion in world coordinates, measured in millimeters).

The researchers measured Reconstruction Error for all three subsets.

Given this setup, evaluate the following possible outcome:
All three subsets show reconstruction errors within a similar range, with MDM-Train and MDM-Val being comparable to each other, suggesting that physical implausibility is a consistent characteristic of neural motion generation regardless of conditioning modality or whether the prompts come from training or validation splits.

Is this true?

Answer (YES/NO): NO